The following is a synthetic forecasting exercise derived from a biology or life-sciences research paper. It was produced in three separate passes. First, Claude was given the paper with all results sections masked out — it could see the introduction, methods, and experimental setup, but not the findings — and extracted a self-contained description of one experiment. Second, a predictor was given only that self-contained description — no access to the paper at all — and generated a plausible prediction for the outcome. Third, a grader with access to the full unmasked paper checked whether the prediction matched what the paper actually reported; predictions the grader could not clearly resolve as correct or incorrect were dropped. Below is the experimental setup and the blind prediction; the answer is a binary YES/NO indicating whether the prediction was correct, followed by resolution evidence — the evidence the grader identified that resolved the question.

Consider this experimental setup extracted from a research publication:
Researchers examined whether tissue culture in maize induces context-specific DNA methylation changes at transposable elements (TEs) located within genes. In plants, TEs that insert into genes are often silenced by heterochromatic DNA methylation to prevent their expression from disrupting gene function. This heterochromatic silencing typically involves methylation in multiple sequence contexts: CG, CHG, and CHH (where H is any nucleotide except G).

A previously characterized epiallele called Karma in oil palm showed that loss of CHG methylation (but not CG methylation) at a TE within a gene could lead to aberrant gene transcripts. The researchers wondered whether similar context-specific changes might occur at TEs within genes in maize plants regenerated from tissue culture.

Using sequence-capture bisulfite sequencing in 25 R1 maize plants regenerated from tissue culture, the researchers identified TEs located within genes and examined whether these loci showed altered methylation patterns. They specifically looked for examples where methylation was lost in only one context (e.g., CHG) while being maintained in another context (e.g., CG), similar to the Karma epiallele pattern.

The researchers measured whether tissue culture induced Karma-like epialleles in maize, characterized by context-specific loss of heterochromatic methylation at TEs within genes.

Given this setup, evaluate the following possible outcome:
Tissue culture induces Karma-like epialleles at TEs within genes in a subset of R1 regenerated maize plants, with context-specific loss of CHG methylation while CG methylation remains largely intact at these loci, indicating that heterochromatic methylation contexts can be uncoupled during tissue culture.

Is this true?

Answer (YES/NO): YES